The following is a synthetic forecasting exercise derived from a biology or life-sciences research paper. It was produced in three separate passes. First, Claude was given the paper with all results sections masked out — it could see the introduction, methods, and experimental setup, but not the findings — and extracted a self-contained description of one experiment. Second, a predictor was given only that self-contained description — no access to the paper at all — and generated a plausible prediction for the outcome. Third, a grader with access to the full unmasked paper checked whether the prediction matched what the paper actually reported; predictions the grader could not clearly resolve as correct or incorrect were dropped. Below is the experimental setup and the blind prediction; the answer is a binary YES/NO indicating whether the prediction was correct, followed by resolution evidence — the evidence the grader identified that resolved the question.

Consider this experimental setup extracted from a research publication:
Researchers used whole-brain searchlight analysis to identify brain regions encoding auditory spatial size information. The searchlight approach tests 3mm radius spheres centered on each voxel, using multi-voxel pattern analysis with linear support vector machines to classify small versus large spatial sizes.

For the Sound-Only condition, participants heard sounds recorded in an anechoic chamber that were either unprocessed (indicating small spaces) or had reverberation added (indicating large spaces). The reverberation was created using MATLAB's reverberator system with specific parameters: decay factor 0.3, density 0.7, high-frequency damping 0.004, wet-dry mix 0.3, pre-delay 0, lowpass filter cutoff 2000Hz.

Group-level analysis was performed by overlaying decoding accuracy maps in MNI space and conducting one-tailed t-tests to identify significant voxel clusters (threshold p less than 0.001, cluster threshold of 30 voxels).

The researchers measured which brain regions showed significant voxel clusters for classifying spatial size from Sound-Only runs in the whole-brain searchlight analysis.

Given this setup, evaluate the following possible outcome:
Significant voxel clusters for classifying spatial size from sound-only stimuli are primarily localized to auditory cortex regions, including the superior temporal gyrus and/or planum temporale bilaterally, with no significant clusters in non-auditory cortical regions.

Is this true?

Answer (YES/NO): YES